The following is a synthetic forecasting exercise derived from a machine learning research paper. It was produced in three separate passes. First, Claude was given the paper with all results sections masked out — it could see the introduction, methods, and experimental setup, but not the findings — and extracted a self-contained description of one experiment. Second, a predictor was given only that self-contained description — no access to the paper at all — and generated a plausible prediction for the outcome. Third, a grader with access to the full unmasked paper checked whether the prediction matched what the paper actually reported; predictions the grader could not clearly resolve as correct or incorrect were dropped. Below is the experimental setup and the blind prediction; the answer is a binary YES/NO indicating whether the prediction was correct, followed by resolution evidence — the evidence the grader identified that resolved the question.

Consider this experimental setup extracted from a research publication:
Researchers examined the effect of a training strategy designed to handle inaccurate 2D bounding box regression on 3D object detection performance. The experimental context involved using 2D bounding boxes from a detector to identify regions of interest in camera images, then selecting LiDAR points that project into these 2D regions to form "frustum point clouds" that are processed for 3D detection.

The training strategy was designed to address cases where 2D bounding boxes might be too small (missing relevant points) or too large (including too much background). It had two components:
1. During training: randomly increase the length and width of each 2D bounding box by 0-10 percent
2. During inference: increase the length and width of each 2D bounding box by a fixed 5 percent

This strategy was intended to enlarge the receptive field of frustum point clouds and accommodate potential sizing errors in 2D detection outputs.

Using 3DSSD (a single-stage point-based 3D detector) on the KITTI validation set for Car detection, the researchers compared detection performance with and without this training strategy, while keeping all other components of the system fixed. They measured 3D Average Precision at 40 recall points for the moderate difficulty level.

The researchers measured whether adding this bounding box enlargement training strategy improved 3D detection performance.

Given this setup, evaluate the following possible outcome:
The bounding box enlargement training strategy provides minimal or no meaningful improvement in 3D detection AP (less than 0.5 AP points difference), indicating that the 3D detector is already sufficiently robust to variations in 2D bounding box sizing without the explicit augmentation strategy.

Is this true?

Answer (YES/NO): NO